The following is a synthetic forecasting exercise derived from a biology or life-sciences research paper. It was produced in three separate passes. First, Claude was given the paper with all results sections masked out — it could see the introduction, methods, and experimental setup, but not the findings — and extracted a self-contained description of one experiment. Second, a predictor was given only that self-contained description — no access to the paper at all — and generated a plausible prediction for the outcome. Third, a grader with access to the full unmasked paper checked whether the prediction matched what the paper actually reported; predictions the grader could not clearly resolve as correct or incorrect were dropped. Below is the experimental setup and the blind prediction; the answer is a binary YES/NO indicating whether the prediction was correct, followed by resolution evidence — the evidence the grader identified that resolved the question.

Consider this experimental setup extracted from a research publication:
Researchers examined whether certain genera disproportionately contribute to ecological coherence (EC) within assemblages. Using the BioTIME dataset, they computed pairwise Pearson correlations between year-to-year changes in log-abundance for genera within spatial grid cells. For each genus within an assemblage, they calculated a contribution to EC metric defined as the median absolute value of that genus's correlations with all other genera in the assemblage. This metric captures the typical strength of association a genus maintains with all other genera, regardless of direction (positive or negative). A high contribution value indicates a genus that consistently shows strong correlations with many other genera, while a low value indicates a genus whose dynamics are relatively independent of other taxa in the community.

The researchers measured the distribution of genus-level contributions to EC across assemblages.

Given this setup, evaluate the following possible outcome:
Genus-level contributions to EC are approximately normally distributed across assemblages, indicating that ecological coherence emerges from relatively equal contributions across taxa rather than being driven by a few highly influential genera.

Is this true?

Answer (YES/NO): NO